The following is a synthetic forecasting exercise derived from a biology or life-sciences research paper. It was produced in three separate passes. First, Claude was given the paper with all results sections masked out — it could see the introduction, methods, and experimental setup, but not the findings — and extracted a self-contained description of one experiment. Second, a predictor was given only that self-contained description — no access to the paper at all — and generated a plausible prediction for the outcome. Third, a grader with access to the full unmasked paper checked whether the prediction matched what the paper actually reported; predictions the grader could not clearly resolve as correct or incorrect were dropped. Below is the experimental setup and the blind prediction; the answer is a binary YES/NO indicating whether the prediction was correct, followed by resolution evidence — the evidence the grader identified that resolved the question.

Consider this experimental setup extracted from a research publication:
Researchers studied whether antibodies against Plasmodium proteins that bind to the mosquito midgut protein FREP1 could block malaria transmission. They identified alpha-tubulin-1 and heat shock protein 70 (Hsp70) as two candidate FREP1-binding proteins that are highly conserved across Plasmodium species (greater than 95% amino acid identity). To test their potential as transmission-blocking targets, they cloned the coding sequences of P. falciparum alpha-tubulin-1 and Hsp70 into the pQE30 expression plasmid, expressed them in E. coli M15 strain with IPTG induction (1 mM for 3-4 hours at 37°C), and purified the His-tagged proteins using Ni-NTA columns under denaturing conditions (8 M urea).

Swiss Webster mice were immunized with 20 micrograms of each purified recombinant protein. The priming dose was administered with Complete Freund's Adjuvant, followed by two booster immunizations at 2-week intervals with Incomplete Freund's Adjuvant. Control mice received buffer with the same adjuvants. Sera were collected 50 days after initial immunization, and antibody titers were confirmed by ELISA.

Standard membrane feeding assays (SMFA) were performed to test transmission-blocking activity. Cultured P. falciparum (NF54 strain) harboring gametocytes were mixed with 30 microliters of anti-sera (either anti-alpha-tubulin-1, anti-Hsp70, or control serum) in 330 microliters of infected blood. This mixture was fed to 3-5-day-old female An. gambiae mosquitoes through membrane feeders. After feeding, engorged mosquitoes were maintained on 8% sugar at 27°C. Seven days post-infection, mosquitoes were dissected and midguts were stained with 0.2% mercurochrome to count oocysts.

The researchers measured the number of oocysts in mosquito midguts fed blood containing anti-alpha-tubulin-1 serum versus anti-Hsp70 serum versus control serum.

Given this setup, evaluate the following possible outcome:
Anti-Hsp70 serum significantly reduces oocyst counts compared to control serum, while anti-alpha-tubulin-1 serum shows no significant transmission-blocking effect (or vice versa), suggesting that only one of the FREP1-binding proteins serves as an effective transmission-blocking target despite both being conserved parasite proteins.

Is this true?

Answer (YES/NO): YES